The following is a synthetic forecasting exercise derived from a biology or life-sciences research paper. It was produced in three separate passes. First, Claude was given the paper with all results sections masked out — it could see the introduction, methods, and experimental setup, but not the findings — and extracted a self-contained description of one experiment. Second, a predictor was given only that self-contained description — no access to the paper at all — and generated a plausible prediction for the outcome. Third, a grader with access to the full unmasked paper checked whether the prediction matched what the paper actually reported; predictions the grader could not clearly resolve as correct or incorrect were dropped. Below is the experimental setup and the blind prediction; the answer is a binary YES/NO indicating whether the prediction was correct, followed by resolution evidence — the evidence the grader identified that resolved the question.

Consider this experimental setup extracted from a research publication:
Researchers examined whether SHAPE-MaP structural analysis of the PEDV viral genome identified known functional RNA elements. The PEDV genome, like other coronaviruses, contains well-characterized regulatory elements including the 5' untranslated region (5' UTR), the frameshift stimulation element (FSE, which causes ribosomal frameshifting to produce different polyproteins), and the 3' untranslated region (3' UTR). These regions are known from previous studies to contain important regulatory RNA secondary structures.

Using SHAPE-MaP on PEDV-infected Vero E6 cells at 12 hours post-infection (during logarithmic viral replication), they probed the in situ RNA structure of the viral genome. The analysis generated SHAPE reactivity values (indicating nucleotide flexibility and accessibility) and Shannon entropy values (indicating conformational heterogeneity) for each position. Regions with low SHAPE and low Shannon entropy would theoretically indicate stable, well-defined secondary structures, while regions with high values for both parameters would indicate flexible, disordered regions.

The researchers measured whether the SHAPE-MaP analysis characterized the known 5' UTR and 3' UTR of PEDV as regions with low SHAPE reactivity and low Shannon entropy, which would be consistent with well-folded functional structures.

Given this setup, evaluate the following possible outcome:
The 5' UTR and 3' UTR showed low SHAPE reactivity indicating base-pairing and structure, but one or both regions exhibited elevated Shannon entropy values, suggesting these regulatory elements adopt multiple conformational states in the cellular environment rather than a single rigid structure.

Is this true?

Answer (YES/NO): YES